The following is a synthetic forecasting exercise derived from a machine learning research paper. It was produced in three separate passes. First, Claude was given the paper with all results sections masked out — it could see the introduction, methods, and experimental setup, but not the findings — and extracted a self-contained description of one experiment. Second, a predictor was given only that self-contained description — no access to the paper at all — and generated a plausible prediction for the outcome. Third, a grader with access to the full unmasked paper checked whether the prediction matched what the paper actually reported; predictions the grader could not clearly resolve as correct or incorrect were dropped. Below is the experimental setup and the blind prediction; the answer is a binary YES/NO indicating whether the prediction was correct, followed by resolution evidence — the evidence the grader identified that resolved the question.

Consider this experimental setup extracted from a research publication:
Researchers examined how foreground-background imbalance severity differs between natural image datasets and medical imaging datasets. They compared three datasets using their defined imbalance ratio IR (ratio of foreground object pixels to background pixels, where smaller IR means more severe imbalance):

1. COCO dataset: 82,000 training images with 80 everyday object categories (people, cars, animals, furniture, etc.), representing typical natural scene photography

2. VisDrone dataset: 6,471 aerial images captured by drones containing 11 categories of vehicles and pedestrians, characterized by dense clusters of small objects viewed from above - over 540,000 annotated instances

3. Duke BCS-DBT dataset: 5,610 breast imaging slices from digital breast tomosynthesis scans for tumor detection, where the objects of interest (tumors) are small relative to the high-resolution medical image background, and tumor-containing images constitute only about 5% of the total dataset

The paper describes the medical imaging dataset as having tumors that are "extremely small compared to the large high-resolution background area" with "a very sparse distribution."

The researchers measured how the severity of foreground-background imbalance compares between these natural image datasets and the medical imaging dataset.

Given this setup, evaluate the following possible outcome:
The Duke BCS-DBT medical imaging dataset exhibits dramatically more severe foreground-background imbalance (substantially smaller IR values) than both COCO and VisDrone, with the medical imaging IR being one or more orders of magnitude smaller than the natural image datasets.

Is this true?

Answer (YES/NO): NO